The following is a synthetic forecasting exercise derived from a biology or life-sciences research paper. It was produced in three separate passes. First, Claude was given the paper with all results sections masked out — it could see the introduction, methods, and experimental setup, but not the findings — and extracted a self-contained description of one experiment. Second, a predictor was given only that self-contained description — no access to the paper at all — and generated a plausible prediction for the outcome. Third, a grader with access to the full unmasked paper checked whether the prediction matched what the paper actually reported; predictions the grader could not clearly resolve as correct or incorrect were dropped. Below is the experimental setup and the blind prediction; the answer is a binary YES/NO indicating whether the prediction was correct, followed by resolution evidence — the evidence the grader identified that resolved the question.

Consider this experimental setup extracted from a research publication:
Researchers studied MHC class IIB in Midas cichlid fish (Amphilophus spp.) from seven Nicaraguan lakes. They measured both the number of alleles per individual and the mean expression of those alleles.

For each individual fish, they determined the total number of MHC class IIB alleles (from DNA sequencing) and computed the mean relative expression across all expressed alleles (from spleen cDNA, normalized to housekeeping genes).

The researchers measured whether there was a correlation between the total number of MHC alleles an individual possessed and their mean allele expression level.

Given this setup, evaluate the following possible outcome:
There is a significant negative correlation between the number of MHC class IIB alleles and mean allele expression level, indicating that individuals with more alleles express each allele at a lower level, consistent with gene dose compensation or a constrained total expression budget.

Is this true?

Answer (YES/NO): NO